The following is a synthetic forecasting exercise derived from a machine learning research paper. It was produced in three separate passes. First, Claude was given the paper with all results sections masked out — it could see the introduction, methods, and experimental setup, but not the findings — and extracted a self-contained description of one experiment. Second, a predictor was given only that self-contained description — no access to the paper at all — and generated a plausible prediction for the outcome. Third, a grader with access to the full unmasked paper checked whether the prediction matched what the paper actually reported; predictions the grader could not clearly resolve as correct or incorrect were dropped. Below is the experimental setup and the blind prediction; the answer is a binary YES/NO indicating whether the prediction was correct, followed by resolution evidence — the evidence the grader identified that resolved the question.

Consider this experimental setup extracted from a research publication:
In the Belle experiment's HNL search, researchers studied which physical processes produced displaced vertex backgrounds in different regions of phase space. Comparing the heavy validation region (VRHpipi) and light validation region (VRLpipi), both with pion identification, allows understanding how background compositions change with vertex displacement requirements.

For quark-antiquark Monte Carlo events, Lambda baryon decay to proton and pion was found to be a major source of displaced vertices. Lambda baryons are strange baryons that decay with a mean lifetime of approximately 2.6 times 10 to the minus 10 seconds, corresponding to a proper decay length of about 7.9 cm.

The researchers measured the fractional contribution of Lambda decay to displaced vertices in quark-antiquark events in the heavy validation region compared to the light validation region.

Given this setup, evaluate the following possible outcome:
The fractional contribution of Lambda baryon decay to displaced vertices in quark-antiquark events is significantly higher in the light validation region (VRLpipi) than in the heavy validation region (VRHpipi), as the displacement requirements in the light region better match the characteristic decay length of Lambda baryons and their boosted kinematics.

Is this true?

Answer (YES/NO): YES